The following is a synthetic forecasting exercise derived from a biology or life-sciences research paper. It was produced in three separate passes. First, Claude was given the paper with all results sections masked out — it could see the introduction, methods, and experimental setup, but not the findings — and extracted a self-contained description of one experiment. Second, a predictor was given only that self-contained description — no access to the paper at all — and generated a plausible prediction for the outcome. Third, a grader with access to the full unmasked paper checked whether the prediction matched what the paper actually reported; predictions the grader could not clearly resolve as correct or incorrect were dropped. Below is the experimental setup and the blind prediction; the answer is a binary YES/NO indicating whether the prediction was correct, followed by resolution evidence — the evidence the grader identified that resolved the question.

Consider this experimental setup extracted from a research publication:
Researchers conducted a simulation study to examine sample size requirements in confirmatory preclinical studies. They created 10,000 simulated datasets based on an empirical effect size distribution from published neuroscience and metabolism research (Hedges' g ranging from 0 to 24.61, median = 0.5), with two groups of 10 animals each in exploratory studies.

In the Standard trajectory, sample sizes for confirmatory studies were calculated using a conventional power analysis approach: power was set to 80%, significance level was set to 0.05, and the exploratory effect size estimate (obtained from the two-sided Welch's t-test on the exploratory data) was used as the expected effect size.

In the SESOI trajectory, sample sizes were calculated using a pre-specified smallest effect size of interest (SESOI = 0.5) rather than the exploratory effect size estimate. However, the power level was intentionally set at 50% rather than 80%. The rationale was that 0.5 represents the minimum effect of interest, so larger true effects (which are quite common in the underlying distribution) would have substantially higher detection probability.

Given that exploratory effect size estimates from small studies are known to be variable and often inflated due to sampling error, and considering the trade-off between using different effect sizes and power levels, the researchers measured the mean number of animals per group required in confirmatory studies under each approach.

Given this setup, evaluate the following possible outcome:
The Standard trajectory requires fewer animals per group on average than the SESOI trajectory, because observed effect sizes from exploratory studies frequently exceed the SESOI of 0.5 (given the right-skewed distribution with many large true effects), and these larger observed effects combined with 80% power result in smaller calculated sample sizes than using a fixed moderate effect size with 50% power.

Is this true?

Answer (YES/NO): YES